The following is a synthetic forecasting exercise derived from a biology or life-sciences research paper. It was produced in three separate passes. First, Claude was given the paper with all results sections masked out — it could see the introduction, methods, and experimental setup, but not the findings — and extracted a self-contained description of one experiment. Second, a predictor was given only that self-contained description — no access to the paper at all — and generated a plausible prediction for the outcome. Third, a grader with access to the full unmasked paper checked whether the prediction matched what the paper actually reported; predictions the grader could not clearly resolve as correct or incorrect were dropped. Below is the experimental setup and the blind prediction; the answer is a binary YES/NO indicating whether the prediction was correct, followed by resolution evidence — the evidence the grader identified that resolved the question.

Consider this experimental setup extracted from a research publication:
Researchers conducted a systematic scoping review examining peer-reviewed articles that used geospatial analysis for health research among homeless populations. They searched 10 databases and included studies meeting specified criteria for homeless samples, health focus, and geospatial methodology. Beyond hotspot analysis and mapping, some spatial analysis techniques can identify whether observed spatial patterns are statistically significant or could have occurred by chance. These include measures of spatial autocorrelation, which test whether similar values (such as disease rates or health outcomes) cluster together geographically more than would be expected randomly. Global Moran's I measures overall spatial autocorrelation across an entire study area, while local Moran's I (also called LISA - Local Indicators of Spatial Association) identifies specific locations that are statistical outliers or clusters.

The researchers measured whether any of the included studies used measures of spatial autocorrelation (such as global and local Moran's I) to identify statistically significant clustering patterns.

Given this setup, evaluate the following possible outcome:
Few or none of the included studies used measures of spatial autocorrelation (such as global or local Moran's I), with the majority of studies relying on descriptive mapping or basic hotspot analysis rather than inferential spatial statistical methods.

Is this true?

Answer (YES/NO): YES